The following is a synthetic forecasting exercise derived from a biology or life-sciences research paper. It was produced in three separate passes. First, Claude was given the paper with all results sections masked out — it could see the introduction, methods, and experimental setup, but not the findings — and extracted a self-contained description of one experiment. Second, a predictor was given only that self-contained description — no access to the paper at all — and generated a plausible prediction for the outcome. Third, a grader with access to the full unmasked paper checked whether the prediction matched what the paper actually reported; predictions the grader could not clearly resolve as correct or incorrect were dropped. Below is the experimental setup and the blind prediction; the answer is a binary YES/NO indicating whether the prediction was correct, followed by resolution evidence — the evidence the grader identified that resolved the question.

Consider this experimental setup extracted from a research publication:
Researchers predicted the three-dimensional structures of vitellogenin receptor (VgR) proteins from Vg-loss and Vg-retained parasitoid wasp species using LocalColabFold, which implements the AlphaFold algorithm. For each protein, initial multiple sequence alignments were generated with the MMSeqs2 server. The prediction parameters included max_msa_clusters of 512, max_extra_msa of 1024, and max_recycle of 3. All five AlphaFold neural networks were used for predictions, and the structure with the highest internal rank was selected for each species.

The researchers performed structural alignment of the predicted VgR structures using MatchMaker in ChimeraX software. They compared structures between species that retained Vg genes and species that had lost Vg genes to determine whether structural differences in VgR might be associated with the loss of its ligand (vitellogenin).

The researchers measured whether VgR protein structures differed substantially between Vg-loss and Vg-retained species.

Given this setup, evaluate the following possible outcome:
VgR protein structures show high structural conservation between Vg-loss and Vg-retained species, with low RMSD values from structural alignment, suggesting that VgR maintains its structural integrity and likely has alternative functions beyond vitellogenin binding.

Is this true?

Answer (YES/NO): NO